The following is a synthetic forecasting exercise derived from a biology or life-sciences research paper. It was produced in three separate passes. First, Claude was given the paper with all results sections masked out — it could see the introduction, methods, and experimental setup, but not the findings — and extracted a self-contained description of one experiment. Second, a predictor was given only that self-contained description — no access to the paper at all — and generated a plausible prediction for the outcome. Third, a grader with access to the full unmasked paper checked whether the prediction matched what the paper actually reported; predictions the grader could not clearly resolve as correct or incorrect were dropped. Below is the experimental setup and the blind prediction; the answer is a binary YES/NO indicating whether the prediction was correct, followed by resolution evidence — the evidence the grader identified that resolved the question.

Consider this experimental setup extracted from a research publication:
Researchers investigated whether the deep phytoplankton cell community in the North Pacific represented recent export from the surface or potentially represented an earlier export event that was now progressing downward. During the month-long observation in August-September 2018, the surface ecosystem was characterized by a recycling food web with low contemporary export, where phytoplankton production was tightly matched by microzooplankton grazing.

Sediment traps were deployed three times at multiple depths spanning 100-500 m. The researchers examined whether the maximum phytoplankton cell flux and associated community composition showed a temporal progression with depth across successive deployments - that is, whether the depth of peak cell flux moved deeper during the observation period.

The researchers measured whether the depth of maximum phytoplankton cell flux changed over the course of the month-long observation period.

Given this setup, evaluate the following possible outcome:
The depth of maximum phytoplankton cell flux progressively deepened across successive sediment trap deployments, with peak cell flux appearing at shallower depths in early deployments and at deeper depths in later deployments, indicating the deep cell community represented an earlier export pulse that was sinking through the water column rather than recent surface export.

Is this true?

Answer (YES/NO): YES